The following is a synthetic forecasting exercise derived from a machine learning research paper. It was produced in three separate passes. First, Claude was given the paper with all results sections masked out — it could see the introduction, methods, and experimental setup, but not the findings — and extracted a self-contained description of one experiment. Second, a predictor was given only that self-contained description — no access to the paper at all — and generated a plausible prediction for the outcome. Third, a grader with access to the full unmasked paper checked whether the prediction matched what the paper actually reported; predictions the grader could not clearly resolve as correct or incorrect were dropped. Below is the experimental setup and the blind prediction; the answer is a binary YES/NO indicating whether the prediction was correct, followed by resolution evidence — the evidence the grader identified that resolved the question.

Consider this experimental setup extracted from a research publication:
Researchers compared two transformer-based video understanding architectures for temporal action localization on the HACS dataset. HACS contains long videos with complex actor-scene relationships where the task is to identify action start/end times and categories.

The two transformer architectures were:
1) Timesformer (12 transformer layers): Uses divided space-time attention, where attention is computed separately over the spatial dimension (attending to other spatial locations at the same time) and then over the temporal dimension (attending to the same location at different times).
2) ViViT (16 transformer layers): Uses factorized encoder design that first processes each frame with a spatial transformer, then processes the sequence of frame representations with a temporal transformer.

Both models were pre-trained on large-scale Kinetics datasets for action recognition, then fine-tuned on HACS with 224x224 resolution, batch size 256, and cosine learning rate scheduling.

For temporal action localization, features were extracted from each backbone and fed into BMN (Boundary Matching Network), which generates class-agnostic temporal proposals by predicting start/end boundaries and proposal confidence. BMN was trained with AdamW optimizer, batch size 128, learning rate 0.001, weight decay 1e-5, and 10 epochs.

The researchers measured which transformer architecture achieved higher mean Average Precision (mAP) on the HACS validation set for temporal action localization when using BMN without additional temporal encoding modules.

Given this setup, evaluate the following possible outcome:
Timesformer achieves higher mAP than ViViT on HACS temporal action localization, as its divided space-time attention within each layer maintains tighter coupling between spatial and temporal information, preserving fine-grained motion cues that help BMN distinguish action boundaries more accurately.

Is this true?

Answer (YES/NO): NO